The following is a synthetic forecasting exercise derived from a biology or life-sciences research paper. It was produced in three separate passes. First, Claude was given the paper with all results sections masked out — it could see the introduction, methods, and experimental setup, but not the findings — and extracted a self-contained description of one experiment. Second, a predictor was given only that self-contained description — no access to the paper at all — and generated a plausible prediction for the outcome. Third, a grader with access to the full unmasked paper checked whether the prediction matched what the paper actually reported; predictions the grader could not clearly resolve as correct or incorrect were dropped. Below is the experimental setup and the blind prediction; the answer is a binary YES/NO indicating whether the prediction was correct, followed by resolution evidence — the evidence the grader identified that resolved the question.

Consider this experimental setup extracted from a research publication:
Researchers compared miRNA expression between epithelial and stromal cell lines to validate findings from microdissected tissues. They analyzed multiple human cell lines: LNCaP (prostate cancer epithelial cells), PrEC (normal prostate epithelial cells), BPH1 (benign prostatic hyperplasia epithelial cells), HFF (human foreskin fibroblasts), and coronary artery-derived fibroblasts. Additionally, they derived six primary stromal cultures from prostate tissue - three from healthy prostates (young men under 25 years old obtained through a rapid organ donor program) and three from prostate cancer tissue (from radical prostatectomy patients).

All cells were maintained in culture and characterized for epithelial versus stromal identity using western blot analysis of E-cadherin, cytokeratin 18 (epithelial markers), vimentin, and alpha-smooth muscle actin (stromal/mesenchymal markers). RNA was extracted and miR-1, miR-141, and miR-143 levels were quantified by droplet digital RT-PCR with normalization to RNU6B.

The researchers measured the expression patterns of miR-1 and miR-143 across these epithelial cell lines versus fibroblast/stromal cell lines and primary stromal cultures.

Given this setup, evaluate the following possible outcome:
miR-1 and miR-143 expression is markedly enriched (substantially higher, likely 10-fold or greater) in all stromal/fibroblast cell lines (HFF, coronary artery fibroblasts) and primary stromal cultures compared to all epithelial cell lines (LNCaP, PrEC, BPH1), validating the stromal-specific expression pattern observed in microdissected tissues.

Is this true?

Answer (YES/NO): NO